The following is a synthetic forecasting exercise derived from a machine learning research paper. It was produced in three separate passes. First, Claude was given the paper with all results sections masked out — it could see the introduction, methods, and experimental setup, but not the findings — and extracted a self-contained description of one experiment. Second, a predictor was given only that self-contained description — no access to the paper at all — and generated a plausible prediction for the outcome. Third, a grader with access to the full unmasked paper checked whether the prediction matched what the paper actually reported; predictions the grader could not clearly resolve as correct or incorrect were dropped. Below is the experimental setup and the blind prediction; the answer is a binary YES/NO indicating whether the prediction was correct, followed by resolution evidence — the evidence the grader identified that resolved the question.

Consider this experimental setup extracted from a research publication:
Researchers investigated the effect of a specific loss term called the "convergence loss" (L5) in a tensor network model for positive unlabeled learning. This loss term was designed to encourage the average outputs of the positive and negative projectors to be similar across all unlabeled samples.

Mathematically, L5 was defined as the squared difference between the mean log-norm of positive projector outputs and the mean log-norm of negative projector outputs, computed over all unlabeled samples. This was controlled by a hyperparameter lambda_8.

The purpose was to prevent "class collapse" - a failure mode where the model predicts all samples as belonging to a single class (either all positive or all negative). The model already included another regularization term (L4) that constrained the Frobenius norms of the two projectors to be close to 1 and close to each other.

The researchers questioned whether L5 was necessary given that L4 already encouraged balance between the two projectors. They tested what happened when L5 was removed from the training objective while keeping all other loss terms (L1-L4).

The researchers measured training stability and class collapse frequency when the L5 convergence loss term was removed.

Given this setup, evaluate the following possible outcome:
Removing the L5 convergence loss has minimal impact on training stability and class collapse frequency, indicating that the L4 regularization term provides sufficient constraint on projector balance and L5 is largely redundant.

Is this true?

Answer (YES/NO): NO